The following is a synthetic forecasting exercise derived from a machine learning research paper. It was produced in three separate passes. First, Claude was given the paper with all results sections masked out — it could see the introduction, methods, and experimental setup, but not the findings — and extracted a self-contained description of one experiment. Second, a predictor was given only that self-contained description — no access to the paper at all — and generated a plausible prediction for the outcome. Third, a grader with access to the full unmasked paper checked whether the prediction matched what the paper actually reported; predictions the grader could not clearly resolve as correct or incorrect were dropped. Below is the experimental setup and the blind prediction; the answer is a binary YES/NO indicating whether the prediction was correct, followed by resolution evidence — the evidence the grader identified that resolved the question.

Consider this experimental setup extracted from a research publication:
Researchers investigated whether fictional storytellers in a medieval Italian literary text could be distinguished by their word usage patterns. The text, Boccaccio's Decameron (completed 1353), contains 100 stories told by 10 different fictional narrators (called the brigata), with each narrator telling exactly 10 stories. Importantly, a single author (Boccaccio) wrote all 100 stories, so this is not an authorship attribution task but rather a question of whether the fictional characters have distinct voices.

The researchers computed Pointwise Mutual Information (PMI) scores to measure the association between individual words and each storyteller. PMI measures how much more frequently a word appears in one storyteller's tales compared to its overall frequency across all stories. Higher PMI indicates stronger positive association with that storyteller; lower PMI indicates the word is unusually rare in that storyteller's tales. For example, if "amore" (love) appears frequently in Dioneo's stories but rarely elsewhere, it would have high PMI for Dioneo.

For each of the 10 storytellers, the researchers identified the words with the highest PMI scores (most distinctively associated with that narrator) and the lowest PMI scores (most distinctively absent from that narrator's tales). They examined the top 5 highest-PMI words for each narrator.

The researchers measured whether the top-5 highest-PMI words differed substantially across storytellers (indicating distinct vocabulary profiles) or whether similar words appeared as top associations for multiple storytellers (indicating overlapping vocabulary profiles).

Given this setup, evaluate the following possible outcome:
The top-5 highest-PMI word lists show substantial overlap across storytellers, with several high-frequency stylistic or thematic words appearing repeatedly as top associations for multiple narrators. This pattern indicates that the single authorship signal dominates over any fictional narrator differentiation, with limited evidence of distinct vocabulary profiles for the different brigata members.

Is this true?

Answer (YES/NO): NO